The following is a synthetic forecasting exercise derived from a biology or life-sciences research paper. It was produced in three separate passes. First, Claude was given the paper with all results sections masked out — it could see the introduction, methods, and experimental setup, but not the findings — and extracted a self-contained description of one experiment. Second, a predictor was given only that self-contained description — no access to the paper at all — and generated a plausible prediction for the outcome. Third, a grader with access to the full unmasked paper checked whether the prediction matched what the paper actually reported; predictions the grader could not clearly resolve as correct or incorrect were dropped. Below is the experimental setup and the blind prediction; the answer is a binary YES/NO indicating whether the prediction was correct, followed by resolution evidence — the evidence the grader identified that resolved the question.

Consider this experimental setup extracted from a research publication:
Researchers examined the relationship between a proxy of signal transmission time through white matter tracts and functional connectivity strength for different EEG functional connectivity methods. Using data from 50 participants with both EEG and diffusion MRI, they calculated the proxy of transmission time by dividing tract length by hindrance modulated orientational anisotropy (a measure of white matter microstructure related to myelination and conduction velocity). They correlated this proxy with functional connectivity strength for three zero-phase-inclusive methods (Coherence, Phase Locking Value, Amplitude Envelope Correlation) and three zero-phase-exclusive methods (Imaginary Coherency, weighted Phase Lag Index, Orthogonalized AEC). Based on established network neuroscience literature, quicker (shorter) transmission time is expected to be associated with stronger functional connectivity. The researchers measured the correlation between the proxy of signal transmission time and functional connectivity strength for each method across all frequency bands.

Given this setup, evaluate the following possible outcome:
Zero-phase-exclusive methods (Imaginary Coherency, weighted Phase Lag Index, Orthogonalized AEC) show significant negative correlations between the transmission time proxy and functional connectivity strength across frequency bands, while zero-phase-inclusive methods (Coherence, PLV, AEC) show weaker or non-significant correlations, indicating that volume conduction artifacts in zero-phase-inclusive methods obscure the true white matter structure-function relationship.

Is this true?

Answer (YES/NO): NO